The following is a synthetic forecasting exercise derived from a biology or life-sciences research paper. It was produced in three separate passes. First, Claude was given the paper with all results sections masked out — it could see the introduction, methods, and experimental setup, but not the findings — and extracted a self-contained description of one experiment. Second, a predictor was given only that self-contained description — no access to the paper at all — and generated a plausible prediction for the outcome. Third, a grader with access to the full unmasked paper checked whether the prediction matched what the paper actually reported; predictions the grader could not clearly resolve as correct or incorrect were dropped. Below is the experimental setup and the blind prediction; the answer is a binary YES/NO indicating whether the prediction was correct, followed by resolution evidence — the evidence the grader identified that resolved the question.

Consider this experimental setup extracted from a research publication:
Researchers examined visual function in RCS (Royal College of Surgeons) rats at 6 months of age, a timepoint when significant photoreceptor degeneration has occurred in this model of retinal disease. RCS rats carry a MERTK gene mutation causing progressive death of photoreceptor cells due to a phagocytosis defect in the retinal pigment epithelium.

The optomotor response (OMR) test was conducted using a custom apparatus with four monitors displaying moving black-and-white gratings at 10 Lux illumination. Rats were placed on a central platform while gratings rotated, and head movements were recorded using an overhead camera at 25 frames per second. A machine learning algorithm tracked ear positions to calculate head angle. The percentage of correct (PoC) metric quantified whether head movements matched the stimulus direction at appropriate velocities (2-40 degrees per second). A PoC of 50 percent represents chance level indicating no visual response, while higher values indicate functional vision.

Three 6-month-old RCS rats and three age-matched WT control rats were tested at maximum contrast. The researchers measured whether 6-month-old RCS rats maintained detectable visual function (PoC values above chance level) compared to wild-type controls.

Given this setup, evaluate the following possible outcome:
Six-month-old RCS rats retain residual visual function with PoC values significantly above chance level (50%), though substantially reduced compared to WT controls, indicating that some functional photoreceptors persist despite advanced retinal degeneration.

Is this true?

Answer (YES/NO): NO